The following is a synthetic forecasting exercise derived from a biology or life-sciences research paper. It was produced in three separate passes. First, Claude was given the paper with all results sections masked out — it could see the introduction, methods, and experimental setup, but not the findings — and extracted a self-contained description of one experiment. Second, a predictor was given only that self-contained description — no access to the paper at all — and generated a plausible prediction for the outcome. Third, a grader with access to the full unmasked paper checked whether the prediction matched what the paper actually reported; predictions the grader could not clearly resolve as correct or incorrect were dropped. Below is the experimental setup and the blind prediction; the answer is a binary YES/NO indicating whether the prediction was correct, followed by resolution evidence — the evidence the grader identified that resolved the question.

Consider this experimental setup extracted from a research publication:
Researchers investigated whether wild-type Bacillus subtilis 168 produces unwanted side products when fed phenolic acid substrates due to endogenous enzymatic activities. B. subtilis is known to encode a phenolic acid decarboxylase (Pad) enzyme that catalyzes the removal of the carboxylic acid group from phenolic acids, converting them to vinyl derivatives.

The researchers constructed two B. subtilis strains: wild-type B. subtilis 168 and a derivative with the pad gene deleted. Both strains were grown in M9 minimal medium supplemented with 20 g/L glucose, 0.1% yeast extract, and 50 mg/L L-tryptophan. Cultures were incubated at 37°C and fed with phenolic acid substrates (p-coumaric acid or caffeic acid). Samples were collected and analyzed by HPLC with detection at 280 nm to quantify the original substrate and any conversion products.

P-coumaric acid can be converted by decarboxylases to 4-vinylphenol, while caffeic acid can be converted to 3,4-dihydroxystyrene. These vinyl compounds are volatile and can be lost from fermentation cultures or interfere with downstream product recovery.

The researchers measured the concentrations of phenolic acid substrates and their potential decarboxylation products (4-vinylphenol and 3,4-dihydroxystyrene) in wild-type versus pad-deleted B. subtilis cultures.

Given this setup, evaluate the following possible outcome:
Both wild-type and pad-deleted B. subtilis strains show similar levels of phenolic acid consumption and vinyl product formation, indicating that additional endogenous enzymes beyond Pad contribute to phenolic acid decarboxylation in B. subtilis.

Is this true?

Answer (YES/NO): NO